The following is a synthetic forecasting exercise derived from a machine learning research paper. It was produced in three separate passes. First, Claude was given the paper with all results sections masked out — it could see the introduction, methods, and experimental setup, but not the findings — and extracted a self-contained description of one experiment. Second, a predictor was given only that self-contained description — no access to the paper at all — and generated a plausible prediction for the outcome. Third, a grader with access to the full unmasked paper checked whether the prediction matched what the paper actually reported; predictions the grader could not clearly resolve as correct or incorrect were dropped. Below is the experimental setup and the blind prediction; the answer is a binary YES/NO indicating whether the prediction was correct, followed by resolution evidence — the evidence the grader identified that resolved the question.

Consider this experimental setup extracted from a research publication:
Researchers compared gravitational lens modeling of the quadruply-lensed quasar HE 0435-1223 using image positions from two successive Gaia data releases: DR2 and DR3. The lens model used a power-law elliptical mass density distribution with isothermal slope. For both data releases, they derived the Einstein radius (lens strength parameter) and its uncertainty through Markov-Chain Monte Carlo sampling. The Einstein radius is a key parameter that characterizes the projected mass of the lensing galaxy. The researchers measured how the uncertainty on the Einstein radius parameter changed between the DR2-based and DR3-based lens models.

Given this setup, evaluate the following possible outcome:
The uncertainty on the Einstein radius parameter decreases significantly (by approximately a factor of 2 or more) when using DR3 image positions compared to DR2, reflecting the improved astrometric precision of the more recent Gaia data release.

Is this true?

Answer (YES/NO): YES